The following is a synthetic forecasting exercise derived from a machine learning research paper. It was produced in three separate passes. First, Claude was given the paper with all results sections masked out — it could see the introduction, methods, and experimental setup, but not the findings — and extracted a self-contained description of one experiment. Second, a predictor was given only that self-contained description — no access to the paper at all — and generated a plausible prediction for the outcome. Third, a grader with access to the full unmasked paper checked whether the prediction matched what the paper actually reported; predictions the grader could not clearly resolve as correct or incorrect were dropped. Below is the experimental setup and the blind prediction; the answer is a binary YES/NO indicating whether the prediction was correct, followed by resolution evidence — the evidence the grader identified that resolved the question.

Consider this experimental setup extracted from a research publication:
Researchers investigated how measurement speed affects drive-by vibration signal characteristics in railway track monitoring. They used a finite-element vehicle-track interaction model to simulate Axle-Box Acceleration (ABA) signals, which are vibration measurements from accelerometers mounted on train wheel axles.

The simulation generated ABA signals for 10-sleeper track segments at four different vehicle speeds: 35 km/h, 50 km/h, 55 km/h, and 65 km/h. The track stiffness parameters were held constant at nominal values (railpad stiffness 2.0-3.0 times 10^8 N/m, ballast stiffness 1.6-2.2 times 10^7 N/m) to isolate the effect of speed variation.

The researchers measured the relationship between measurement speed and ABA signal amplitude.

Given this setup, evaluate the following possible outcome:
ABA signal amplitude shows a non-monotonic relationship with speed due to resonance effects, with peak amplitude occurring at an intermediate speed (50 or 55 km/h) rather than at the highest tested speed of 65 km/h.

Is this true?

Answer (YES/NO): NO